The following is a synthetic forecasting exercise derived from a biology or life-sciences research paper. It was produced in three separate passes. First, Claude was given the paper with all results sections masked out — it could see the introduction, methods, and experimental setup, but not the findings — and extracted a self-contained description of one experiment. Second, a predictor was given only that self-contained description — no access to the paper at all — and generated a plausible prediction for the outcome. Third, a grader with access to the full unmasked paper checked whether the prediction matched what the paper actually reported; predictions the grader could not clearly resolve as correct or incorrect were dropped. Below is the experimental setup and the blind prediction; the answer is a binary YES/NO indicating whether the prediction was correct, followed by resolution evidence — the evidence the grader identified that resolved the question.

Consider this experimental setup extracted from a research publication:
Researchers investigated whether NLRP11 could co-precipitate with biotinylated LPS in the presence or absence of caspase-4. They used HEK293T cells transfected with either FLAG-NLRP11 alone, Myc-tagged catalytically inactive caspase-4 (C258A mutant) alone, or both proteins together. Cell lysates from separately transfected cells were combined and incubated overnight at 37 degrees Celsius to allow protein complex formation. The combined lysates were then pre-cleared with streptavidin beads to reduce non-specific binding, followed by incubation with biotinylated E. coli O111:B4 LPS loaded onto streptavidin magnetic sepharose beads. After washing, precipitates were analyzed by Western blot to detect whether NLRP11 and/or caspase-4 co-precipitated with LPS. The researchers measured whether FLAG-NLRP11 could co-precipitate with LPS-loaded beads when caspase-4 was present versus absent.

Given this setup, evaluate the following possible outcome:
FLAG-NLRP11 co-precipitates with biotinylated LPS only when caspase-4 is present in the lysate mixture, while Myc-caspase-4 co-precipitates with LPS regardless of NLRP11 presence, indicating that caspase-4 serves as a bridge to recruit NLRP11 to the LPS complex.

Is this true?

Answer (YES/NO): NO